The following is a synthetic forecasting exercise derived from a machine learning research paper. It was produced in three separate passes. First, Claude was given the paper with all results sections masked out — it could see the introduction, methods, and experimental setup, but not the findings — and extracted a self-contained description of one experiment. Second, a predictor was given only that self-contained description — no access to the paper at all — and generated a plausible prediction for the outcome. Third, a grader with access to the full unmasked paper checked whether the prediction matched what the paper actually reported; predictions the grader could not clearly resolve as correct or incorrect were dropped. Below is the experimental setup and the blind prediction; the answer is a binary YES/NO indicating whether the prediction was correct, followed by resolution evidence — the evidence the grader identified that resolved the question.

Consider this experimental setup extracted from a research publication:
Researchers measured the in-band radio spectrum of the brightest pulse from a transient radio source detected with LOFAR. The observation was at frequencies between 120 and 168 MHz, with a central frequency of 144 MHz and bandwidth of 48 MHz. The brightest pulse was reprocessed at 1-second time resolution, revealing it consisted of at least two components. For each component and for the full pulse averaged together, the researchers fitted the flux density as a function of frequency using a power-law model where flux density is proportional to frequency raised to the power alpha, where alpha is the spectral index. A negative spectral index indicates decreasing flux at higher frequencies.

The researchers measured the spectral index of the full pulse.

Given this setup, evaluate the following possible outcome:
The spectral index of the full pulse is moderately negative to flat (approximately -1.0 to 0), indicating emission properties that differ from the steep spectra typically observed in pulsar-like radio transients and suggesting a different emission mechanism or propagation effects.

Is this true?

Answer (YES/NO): NO